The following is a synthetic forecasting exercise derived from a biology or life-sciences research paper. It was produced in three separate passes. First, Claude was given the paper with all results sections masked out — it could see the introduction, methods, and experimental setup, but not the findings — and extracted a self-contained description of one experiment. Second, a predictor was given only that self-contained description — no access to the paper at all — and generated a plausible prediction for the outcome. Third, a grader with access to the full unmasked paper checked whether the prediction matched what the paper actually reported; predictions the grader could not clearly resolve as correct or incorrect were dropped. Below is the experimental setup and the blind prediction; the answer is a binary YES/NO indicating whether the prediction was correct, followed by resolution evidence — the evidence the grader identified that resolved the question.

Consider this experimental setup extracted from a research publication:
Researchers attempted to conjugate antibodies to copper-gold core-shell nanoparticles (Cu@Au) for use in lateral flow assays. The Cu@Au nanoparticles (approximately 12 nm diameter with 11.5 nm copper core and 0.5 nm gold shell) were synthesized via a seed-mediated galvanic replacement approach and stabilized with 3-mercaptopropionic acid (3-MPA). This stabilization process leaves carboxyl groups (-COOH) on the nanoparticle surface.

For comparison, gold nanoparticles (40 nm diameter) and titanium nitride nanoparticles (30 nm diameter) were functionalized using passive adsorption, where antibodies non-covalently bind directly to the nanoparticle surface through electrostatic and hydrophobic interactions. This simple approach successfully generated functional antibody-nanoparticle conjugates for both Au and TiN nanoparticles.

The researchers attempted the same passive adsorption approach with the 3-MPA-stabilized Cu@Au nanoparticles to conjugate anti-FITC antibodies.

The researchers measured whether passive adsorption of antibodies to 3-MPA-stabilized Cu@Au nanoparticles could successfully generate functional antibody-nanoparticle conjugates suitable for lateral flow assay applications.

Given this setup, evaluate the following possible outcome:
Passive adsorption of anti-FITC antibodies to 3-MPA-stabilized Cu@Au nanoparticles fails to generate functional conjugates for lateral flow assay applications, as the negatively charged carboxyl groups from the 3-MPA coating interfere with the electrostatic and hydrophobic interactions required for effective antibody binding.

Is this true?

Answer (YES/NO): YES